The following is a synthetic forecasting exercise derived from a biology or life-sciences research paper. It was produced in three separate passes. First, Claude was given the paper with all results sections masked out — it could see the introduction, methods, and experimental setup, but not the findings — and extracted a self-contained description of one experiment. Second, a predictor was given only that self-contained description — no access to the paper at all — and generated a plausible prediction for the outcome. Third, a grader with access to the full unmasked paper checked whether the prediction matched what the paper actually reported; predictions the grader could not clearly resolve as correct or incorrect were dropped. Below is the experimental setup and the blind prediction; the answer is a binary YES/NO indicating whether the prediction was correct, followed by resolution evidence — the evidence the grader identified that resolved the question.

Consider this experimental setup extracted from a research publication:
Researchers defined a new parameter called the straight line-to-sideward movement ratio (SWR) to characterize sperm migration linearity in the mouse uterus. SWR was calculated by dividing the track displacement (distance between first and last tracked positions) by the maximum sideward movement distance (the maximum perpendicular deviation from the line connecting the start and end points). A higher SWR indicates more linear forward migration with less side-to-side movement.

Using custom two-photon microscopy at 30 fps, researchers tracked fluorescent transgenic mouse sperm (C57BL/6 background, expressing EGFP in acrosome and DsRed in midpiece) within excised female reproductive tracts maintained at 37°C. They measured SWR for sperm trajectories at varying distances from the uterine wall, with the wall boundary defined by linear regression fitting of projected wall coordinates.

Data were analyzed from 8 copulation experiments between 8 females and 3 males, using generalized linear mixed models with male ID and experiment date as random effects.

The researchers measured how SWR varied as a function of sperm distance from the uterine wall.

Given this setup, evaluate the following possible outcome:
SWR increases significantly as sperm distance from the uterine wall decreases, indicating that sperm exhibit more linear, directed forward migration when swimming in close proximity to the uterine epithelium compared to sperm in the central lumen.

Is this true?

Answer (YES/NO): NO